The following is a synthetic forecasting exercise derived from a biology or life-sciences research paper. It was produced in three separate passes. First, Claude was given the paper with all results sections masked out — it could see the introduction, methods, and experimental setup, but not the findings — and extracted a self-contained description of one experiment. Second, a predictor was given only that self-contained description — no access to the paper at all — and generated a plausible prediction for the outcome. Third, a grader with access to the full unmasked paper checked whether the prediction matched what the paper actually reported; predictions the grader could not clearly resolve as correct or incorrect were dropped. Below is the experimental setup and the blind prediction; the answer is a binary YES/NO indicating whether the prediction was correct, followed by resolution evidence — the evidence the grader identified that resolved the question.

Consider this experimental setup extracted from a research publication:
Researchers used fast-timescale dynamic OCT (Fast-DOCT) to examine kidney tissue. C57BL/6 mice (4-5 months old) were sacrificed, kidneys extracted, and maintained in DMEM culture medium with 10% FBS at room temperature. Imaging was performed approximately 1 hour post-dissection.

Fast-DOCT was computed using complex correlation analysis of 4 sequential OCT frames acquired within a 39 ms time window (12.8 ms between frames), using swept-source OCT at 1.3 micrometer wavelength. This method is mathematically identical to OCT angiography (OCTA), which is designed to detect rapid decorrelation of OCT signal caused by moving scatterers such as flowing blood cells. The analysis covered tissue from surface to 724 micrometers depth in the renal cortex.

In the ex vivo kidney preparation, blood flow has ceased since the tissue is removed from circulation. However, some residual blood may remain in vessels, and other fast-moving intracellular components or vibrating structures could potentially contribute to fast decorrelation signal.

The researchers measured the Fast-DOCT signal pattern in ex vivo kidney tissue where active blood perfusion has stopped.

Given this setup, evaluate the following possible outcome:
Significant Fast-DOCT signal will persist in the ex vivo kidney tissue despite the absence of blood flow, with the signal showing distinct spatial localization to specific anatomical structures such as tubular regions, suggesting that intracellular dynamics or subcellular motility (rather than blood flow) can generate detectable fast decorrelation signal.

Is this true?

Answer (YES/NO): YES